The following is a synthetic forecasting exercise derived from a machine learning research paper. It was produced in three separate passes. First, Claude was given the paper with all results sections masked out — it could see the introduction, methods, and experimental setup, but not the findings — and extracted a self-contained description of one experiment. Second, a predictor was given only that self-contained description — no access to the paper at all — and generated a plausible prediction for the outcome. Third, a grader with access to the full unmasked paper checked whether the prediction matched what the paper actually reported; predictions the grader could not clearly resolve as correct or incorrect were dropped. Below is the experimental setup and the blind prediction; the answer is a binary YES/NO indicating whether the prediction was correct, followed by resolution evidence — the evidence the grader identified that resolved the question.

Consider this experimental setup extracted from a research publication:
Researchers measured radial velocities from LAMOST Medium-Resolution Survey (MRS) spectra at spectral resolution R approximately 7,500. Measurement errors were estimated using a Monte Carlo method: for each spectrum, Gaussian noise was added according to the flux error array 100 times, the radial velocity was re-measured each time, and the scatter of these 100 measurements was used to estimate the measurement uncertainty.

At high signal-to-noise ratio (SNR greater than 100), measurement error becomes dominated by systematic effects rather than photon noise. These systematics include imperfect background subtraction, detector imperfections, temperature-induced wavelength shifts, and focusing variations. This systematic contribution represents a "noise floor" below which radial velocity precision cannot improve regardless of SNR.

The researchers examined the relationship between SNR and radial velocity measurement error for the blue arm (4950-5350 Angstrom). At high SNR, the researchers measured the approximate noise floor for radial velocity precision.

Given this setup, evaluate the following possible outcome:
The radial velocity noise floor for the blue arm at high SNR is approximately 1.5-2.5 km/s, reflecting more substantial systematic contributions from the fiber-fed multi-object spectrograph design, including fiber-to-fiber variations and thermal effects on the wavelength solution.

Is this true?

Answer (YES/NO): NO